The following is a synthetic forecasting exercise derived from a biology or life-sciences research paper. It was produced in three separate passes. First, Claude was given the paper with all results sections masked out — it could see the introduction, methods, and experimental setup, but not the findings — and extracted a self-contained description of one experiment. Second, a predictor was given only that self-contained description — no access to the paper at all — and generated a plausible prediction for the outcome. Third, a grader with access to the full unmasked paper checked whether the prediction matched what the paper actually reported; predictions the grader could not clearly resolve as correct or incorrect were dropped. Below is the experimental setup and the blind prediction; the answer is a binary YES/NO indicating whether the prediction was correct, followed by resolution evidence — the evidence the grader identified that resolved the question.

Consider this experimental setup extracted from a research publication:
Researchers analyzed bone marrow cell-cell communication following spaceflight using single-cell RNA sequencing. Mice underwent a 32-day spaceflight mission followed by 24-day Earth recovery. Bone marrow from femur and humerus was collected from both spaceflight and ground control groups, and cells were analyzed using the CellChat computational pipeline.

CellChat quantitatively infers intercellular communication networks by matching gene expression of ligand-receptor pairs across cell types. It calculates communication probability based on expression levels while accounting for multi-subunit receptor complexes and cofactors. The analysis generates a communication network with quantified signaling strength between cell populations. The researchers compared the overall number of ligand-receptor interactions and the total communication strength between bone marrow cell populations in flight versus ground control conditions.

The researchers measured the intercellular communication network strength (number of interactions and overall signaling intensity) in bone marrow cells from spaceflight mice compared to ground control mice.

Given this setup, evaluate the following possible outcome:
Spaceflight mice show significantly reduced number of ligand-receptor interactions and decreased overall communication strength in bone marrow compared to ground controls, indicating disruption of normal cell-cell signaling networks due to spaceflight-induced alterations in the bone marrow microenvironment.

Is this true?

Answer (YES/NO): NO